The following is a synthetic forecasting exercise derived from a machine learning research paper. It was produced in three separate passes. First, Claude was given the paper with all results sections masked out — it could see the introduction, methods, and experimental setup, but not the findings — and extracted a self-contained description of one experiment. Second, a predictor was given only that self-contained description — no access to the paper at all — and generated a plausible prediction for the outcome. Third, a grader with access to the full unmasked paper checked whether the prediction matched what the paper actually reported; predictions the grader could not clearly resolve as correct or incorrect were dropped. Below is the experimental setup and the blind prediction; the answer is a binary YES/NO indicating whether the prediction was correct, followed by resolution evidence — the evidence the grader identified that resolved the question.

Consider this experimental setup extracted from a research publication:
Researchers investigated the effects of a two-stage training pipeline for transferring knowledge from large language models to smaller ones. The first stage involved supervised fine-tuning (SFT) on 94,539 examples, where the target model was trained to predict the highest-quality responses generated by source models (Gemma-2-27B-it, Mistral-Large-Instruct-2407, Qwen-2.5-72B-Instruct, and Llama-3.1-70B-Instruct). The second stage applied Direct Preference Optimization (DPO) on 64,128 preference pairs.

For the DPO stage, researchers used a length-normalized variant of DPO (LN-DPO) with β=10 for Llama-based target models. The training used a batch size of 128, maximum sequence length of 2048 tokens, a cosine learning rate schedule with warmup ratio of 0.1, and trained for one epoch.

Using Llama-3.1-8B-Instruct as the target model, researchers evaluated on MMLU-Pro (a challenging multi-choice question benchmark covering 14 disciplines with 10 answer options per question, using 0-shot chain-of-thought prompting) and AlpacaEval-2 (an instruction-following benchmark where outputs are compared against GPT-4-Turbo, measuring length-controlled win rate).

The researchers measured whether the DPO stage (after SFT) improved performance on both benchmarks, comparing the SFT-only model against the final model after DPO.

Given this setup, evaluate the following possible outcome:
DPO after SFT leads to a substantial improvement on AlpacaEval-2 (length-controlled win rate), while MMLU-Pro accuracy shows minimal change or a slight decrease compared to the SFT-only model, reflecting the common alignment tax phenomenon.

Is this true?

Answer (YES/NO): NO